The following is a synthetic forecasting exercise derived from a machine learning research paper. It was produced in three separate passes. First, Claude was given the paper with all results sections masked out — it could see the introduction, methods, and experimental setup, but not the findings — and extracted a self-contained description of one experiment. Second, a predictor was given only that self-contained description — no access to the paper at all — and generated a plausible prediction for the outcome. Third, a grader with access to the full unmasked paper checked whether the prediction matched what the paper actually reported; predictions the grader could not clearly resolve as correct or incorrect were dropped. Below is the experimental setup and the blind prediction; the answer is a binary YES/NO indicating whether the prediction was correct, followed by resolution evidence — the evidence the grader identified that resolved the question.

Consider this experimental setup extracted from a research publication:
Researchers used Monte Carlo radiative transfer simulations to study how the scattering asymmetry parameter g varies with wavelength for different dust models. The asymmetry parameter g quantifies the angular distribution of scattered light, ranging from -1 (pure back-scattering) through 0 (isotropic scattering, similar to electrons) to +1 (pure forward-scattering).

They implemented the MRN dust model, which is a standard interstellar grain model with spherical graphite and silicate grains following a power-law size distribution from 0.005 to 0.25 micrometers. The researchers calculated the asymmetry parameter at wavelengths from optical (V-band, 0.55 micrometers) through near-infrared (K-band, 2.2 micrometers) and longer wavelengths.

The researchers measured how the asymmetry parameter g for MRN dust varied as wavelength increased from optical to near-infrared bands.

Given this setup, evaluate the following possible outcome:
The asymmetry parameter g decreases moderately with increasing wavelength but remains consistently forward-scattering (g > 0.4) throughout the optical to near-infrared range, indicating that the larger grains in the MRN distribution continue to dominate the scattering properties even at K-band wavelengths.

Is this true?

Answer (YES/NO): NO